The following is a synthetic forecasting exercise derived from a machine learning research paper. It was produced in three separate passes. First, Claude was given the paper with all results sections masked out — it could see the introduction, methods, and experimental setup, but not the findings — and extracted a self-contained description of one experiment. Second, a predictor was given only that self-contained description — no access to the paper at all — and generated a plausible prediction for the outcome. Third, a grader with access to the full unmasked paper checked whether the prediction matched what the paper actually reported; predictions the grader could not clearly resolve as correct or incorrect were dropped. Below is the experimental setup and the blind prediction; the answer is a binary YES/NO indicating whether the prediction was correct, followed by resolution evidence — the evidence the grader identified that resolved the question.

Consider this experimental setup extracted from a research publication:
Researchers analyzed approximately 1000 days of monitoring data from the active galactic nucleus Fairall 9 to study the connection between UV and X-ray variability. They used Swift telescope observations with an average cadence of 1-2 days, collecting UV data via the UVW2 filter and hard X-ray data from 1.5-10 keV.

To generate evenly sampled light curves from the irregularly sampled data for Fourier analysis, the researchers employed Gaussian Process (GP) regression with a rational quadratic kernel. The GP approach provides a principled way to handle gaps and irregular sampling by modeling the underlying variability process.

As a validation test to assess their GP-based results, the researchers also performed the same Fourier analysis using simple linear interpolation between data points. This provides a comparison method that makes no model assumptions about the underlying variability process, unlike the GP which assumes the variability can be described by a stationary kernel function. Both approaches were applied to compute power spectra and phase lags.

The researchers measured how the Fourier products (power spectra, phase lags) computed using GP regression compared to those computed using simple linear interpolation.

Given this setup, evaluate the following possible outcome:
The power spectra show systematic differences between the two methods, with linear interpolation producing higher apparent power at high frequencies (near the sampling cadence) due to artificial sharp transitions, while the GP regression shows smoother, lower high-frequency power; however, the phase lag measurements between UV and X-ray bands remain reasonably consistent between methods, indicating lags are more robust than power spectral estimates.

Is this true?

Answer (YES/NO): NO